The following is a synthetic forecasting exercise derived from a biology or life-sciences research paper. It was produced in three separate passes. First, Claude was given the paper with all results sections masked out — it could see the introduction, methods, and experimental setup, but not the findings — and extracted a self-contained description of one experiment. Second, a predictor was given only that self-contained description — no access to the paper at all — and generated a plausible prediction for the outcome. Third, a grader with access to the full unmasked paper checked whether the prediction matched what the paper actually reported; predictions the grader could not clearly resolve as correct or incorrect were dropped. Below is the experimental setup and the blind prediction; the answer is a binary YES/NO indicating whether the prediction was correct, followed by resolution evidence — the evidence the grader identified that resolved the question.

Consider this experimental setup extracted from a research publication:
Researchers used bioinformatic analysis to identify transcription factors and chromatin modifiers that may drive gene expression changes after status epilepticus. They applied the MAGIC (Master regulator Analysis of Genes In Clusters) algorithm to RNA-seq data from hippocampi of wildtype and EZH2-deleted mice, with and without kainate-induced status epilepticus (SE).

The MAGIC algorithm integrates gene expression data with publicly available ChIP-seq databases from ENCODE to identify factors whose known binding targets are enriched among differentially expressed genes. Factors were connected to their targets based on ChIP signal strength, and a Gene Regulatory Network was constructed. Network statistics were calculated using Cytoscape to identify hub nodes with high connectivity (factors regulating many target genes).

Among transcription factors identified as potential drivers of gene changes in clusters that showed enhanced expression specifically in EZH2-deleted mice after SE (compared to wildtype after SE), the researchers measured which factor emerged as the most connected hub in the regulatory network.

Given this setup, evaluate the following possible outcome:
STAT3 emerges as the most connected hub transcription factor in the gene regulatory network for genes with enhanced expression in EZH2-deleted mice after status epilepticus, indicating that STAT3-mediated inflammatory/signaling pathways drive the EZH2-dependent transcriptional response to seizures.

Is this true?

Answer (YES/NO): YES